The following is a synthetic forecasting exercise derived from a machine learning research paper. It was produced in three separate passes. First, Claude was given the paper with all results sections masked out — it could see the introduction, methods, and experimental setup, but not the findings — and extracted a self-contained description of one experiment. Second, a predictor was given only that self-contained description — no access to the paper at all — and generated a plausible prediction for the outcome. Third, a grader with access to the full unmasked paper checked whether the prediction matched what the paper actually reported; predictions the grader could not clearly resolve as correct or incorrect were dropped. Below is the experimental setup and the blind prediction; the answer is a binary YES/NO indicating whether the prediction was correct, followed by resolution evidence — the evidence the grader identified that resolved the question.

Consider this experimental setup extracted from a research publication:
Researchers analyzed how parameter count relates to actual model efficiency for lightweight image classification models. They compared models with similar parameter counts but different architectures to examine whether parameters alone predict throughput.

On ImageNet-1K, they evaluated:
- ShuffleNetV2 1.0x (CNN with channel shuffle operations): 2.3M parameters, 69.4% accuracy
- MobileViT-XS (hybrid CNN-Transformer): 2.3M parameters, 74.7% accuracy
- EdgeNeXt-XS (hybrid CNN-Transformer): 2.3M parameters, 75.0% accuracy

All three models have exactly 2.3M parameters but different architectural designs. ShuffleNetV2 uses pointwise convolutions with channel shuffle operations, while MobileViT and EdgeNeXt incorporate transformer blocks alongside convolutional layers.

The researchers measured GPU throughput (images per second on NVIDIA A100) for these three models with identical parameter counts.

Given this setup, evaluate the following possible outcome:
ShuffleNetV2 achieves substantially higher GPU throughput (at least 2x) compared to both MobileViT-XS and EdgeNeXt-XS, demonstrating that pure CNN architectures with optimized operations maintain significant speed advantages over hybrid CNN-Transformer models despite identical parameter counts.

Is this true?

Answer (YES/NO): YES